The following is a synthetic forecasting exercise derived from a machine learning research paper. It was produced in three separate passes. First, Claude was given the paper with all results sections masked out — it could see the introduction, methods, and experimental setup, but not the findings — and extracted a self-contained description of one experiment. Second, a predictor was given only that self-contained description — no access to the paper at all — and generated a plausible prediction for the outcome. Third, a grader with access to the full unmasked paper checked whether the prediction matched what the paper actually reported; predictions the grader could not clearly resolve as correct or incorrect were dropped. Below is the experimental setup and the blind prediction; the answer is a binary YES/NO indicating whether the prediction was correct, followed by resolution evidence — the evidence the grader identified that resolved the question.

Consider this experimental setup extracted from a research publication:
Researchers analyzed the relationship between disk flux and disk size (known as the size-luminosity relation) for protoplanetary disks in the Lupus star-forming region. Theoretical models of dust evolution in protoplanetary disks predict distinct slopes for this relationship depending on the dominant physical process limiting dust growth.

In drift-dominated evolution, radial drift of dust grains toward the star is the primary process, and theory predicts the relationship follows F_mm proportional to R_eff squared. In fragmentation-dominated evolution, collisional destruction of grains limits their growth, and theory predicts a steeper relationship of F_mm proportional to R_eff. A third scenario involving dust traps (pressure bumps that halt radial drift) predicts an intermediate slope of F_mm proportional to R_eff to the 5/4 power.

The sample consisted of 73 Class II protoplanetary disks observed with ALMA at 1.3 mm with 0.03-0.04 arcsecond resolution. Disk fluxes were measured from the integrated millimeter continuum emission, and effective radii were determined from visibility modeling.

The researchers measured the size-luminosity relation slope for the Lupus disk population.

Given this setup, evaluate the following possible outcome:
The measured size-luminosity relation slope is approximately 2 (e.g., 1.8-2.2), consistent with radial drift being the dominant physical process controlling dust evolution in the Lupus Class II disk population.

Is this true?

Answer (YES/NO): NO